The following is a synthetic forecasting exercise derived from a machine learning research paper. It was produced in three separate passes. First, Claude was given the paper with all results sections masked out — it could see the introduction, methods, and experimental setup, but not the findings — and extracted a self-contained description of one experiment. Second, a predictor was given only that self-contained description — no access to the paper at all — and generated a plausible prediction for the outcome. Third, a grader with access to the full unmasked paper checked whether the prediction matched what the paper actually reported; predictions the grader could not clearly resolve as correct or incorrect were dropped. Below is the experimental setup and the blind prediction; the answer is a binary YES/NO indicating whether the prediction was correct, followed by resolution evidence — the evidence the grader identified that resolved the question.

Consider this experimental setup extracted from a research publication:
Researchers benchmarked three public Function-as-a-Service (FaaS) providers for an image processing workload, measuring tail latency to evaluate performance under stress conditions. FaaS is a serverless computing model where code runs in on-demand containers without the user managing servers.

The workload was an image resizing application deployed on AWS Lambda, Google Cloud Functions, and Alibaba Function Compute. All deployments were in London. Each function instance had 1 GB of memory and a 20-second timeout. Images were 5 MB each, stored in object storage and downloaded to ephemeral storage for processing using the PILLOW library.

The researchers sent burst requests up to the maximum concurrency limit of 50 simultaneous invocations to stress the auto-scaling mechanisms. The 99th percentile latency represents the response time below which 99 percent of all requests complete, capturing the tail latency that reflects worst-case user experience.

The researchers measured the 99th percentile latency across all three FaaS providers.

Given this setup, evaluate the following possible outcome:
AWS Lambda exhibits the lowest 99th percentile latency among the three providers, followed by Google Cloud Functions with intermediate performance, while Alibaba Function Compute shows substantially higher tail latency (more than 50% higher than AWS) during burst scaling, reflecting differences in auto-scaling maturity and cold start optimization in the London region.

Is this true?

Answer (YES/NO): NO